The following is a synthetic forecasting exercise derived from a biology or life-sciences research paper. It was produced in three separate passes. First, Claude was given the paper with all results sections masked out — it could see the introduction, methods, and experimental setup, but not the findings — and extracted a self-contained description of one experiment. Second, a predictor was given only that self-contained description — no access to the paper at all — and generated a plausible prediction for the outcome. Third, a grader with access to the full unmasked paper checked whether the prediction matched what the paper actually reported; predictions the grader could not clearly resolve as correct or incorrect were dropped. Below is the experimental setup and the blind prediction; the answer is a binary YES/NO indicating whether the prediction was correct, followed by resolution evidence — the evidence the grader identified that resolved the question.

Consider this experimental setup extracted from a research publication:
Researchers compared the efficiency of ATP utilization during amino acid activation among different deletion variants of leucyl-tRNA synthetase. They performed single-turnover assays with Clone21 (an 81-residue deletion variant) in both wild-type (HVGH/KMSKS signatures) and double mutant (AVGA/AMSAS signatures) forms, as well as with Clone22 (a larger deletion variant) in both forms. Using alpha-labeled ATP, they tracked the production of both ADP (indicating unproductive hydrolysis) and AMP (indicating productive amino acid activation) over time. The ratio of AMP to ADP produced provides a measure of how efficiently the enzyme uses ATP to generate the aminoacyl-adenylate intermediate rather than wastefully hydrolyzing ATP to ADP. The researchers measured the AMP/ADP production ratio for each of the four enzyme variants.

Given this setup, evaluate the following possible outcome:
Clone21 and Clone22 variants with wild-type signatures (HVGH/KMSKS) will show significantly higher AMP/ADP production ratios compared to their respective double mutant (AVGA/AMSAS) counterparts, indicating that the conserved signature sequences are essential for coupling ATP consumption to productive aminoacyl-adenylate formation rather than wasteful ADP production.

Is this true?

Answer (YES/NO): NO